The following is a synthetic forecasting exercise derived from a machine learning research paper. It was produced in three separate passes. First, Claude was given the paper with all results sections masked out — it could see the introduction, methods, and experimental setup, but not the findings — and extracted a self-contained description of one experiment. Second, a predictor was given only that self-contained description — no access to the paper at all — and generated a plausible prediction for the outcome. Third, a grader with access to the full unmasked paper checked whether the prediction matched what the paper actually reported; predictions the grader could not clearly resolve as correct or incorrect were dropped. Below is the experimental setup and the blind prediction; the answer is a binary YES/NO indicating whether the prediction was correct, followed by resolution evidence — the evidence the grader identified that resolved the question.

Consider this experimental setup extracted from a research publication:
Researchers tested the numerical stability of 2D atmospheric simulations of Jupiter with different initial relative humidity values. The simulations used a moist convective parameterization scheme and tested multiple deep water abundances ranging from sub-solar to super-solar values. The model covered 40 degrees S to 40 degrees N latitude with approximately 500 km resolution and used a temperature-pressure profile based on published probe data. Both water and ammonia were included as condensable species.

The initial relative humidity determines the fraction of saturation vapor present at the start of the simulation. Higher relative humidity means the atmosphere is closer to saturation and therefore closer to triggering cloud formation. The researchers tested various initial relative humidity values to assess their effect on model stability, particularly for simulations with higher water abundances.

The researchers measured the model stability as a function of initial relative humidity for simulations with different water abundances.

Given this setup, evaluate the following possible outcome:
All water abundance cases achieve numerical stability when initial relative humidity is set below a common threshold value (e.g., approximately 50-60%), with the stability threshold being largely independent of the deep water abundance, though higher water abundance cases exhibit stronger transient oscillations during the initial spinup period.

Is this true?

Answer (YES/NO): NO